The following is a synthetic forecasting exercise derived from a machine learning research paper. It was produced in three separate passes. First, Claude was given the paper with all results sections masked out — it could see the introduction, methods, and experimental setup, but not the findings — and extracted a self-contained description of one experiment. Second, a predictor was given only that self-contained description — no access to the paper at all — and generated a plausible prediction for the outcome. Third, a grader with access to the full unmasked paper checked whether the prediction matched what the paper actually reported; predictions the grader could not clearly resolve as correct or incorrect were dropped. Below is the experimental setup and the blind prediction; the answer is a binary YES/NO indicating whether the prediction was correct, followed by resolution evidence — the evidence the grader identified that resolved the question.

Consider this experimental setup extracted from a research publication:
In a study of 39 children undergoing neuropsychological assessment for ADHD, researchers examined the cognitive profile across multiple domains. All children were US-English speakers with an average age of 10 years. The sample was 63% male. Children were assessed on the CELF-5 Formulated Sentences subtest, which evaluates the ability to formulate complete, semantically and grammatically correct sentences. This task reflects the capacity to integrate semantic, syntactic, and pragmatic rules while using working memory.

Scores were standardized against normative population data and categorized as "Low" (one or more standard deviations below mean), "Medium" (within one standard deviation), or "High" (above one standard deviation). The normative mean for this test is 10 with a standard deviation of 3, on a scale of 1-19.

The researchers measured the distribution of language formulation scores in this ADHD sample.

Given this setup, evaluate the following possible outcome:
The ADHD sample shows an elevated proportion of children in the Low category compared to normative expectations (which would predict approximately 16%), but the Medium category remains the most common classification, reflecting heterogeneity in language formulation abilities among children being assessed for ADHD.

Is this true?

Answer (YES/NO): NO